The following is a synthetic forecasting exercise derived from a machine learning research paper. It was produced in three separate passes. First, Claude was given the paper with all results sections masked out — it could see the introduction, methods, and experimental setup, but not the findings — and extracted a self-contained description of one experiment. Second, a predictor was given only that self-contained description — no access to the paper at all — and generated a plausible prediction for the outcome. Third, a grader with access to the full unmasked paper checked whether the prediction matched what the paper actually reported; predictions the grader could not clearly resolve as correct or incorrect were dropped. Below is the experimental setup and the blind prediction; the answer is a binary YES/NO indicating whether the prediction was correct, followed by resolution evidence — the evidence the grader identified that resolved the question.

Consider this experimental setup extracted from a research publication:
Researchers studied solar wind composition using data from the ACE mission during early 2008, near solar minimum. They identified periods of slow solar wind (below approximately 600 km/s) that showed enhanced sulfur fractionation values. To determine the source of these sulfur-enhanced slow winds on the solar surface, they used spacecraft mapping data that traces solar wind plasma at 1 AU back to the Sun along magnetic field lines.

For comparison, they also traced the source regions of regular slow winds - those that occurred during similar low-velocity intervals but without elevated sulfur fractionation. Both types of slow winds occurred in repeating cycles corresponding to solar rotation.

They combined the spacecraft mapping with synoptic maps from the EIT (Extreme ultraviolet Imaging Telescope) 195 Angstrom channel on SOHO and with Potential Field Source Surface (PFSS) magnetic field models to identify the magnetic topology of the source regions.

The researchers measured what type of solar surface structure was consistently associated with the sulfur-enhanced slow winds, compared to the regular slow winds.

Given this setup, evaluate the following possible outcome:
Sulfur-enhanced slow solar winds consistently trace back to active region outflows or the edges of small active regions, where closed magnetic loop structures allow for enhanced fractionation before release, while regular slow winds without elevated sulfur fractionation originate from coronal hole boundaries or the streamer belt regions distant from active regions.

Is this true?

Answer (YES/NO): NO